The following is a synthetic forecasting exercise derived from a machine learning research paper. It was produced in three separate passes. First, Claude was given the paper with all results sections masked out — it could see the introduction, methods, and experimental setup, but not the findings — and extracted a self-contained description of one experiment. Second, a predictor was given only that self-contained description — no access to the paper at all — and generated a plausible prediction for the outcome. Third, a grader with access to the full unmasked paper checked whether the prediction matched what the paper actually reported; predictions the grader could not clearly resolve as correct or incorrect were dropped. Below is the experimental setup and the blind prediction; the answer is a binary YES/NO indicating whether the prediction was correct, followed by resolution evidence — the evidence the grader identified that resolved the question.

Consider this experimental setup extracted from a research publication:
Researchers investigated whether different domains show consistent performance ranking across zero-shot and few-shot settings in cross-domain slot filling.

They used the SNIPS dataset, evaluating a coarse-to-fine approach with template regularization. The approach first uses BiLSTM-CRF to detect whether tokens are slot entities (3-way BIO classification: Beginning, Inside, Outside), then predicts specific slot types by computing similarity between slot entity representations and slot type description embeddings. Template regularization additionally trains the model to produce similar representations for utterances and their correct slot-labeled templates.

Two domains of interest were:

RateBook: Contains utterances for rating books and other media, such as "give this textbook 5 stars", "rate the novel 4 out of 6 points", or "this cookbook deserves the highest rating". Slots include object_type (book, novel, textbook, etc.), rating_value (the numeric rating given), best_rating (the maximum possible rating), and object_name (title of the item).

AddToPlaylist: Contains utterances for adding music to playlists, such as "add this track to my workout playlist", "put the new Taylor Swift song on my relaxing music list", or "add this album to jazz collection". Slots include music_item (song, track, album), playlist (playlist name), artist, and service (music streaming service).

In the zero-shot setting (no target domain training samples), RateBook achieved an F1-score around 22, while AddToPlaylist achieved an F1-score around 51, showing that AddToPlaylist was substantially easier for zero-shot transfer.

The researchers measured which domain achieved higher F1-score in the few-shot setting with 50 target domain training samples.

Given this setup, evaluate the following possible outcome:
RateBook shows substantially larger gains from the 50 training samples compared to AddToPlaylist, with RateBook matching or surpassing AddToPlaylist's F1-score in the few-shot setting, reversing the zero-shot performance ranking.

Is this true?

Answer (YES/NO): YES